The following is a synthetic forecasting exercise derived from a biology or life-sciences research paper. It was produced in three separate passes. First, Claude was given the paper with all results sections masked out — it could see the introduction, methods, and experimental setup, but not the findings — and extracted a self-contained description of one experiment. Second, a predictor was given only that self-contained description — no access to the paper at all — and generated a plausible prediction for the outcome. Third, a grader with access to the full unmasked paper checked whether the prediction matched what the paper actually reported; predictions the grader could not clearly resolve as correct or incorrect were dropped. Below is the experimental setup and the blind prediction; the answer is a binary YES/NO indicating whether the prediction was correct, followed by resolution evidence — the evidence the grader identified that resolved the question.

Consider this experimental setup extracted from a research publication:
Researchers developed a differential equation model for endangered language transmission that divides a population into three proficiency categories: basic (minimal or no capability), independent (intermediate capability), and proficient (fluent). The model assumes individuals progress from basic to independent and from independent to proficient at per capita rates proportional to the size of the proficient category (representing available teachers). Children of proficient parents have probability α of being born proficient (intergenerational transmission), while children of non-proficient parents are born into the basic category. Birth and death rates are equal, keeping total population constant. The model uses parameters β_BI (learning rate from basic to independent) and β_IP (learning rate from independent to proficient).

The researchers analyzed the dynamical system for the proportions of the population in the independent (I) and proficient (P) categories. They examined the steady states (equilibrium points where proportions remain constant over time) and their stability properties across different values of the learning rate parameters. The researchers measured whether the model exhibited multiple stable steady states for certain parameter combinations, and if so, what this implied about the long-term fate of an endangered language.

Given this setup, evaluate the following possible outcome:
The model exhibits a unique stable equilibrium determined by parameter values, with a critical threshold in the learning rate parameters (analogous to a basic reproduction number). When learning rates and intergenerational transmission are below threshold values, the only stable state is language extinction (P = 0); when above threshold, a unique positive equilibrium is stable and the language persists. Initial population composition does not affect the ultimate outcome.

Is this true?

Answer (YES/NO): NO